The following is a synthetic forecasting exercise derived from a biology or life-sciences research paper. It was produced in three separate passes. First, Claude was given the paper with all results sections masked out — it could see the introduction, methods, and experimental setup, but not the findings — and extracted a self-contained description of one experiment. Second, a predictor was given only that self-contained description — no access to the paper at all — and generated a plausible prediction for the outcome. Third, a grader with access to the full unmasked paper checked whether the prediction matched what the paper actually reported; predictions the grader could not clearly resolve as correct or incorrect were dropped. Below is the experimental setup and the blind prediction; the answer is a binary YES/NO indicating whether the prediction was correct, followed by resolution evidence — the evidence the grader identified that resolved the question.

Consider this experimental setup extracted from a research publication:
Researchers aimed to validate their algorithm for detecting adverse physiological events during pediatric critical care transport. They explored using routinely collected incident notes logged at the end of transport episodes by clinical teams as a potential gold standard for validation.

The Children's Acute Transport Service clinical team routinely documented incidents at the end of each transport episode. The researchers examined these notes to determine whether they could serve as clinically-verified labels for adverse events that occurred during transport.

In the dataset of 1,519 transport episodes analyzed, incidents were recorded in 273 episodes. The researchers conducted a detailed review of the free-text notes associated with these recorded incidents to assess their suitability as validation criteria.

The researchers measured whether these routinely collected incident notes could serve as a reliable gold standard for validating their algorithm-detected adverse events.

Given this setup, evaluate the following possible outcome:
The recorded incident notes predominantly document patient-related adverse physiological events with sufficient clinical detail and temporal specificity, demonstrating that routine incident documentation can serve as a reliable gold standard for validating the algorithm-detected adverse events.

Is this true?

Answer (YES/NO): NO